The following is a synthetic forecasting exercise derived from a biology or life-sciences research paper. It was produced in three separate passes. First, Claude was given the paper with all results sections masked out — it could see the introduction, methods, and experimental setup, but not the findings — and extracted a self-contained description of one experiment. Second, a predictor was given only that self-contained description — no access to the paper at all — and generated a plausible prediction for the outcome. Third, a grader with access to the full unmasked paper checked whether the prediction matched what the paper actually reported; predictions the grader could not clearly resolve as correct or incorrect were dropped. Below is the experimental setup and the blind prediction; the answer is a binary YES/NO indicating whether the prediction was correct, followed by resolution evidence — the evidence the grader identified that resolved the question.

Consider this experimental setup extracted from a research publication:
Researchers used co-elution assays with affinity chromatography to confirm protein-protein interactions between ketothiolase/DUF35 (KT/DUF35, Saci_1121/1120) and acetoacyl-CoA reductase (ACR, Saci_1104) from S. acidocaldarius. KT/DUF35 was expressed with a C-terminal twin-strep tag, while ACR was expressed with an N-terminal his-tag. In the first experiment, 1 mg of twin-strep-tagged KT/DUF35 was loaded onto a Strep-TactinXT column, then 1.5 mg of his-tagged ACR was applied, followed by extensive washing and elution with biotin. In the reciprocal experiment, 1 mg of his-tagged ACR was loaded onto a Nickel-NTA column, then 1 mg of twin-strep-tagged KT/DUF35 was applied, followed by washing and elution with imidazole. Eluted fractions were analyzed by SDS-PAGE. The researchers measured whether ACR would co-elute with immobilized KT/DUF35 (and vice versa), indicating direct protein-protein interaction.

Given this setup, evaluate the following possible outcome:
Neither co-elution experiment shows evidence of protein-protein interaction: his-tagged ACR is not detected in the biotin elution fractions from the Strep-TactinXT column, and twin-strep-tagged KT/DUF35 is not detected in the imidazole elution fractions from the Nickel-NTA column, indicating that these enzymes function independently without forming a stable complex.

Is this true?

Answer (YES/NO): NO